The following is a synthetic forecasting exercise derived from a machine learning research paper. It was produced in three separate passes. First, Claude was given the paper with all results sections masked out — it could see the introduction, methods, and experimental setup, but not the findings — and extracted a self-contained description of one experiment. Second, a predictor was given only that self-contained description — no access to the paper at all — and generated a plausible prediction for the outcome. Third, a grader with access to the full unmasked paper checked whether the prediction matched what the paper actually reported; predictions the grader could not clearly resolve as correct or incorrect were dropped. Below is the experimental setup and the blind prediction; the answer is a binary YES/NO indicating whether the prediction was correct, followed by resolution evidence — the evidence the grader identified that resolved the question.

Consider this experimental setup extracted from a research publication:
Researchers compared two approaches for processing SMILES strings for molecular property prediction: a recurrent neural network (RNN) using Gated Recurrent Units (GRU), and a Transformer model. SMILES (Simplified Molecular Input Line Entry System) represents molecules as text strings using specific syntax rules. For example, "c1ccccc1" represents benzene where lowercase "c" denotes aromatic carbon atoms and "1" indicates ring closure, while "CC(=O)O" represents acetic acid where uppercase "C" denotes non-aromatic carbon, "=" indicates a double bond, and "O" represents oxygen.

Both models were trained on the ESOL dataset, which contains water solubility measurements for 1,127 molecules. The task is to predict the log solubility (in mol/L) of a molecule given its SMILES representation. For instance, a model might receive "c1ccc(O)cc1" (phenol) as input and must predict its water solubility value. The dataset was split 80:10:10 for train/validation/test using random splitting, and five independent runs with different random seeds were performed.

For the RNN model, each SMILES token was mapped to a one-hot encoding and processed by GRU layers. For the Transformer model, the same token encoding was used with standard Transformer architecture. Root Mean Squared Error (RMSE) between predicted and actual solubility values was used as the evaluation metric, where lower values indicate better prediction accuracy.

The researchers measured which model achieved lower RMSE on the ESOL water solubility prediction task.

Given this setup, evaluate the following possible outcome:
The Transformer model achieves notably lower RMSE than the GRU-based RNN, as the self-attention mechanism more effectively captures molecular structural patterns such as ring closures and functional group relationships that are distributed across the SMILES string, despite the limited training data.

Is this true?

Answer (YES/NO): NO